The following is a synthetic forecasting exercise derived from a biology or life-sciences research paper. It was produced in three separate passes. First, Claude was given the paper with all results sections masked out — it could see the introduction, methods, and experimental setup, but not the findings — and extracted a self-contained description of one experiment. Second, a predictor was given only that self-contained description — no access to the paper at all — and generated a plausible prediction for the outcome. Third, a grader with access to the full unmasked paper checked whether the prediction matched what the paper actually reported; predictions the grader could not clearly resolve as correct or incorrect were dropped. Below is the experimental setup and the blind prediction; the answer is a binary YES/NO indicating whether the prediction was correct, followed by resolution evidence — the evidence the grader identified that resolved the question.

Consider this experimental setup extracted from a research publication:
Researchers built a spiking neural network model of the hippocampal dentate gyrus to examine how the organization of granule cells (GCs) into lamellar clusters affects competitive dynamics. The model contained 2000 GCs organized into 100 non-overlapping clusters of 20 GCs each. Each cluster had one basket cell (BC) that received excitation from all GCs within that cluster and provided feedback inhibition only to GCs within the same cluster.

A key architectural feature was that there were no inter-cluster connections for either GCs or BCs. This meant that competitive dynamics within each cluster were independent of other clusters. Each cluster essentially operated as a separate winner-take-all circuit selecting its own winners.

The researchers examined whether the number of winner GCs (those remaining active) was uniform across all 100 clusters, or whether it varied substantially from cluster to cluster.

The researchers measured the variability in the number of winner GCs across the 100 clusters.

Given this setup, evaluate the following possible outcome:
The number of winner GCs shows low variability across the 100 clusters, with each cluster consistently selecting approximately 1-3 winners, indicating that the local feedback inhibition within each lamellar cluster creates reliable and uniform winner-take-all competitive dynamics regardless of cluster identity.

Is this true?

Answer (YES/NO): YES